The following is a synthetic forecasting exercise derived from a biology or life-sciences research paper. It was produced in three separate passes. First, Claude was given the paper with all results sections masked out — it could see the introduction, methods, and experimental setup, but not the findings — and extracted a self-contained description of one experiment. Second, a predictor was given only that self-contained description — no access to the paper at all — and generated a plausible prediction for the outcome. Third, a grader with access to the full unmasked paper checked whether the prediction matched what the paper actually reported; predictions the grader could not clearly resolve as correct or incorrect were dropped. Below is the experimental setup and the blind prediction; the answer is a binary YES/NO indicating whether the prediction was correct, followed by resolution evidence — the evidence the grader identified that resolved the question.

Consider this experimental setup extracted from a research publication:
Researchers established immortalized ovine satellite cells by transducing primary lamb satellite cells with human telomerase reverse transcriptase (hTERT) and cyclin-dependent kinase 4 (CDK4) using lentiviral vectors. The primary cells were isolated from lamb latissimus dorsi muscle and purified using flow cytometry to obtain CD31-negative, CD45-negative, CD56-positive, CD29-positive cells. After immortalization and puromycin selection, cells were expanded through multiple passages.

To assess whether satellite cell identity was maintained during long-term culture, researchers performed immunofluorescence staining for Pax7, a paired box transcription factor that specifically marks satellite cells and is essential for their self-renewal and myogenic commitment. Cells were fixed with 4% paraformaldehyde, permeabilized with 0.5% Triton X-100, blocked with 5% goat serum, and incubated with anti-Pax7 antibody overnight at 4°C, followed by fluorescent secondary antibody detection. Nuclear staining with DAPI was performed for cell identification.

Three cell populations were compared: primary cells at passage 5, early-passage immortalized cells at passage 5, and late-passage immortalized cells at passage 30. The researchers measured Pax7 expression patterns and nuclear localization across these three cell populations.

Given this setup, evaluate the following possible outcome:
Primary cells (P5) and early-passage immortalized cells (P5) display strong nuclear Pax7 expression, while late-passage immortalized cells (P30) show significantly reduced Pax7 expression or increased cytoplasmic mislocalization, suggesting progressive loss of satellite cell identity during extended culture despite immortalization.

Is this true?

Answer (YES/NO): NO